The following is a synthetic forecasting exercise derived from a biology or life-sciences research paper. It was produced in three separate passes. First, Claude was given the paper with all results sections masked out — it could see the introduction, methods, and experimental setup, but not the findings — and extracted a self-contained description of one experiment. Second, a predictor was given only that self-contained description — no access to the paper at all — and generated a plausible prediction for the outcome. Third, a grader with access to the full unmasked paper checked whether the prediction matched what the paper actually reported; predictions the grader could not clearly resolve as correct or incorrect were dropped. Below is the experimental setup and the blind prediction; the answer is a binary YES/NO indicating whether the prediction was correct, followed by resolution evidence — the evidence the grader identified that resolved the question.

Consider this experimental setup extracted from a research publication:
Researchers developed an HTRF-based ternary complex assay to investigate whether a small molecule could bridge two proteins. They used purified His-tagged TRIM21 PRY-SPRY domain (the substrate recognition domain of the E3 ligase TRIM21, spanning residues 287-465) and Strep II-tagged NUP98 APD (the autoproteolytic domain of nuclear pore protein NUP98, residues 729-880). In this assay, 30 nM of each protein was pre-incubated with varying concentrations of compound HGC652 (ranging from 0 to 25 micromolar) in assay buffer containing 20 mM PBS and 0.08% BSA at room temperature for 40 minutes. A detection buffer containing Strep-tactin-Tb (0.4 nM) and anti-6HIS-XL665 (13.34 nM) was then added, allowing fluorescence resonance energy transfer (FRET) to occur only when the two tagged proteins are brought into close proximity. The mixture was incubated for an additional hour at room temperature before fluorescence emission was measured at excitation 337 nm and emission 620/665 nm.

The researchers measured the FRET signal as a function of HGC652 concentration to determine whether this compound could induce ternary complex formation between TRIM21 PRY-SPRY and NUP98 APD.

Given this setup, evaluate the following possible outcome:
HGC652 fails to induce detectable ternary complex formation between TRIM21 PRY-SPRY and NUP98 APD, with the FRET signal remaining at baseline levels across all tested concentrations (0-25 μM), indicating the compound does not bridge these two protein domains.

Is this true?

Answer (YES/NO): NO